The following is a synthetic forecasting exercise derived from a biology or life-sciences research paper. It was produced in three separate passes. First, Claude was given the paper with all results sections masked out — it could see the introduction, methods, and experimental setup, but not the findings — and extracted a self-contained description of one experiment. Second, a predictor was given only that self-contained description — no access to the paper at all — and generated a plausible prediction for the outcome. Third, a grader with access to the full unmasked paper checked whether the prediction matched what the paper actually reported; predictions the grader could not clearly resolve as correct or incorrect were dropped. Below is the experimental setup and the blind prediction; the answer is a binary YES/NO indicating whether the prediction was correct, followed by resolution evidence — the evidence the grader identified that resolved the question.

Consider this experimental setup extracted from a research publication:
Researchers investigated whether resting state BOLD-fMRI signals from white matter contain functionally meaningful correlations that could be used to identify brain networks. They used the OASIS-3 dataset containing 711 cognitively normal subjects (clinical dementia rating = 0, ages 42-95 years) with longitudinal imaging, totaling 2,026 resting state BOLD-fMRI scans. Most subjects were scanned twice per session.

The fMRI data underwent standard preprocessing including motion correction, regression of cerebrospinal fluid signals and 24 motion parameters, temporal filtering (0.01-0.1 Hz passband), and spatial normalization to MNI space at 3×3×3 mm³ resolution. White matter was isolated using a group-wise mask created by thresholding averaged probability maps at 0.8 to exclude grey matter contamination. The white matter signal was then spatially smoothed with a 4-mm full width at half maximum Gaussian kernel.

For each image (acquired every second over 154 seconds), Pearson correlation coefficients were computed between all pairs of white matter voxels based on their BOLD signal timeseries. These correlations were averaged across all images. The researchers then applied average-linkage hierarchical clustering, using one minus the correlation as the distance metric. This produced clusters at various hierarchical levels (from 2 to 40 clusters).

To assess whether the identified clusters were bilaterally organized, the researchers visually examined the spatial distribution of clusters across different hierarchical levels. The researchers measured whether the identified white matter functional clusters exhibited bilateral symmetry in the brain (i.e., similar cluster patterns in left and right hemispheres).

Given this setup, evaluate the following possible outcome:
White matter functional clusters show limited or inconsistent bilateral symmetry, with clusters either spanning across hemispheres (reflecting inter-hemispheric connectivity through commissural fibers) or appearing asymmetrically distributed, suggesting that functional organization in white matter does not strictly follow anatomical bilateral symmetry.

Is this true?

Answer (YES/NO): NO